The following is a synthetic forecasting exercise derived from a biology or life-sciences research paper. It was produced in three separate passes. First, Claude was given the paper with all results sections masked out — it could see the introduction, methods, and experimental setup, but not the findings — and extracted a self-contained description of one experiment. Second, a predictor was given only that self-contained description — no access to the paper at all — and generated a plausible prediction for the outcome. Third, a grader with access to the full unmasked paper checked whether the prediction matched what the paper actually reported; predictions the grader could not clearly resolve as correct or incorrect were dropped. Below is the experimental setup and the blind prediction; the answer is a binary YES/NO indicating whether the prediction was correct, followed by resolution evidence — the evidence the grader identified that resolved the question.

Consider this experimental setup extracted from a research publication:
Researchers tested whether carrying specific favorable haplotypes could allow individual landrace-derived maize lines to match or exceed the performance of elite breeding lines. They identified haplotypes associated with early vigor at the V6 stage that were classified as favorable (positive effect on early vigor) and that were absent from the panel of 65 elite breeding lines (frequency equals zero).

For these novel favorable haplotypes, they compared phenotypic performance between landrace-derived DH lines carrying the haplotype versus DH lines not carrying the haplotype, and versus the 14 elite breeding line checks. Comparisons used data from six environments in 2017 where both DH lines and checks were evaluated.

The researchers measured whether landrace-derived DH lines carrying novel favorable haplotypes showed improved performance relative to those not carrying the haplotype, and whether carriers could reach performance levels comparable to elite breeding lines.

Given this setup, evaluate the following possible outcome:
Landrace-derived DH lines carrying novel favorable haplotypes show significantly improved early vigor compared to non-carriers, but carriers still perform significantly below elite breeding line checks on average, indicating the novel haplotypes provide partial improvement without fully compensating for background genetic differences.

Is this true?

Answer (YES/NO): NO